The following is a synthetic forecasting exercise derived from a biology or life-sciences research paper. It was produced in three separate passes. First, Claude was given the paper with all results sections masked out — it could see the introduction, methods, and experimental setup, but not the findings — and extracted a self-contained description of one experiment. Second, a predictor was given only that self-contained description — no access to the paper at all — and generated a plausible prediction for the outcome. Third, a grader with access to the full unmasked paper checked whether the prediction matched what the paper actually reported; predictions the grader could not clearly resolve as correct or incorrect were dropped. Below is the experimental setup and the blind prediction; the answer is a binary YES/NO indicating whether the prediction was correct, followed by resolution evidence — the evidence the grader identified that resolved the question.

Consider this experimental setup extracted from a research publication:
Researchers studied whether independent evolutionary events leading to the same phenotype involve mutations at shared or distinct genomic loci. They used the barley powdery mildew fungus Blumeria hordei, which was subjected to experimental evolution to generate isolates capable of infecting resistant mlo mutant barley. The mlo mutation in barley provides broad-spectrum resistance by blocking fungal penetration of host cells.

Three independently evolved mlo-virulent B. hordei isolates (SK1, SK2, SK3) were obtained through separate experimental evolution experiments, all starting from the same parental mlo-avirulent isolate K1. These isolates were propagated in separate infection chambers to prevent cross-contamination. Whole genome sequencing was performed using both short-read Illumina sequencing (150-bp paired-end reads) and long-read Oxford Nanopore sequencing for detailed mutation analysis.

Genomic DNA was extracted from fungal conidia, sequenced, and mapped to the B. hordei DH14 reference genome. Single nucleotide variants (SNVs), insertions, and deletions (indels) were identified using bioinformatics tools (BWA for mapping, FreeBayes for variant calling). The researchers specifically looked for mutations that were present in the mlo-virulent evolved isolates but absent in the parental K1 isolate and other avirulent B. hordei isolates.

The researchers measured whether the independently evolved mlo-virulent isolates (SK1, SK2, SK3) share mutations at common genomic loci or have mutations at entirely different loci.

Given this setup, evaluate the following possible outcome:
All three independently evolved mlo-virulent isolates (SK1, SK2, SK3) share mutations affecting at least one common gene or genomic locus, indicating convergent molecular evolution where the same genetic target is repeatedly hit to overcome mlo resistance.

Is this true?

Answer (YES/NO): YES